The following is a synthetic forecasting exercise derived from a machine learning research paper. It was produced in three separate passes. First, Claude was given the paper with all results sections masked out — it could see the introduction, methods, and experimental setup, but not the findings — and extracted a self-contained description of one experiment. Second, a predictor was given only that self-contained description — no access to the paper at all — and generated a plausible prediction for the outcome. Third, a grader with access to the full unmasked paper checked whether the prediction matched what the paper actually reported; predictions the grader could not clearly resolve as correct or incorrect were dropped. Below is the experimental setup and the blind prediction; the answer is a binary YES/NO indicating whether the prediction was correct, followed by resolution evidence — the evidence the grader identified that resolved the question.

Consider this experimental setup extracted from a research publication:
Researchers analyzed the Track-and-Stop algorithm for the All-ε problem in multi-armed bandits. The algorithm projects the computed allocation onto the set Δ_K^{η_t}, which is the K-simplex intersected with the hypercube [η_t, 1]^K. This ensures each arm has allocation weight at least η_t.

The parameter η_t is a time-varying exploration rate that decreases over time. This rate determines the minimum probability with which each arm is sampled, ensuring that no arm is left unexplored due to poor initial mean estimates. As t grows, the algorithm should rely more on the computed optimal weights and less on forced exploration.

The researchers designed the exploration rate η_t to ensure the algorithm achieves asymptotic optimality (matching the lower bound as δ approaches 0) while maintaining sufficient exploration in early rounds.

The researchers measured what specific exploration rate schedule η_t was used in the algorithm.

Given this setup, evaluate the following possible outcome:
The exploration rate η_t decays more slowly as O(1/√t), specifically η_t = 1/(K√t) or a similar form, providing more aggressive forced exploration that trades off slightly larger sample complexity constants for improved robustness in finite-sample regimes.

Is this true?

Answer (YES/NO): NO